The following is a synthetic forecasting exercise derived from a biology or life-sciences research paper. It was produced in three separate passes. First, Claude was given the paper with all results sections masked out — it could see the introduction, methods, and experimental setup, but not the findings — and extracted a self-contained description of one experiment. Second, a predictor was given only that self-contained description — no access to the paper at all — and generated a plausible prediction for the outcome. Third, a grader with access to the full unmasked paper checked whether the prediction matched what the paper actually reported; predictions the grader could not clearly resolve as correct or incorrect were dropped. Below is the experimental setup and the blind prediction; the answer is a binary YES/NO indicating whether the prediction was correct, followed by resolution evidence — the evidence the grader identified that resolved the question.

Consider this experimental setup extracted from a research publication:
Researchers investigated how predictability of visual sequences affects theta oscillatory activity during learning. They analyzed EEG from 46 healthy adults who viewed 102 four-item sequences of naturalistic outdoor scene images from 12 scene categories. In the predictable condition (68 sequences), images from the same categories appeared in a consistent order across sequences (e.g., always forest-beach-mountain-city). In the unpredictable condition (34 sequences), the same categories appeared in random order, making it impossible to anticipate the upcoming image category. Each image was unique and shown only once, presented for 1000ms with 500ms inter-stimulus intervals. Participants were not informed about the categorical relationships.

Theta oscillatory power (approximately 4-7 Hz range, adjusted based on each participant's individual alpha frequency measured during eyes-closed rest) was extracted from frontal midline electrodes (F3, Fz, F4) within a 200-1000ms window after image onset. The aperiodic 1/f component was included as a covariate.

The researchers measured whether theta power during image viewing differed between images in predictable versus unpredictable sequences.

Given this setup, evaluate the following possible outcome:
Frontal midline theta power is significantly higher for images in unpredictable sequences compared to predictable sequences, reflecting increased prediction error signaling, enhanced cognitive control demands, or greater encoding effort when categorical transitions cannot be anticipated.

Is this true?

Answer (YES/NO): NO